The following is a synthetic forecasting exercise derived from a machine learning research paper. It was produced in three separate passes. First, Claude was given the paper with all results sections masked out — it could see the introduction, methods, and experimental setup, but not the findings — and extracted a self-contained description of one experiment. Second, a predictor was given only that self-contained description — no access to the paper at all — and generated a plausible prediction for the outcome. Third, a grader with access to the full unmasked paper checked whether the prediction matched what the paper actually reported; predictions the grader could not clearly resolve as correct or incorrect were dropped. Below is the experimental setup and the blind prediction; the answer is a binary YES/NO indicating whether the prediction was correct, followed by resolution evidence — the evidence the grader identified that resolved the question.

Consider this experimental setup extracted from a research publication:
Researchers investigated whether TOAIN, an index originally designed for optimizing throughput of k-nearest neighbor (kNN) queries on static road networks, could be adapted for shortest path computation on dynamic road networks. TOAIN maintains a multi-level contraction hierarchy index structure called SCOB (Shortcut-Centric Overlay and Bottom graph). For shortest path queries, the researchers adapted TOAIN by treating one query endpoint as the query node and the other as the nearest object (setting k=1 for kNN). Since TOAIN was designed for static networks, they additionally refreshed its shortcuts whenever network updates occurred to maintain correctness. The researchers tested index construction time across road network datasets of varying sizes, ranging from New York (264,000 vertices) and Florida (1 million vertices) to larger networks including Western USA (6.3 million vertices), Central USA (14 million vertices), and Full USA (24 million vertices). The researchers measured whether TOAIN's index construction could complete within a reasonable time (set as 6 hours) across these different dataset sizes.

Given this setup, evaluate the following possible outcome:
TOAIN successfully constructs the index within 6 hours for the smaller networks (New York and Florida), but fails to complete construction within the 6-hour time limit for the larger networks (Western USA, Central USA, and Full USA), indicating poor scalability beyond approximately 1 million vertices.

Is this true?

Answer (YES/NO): YES